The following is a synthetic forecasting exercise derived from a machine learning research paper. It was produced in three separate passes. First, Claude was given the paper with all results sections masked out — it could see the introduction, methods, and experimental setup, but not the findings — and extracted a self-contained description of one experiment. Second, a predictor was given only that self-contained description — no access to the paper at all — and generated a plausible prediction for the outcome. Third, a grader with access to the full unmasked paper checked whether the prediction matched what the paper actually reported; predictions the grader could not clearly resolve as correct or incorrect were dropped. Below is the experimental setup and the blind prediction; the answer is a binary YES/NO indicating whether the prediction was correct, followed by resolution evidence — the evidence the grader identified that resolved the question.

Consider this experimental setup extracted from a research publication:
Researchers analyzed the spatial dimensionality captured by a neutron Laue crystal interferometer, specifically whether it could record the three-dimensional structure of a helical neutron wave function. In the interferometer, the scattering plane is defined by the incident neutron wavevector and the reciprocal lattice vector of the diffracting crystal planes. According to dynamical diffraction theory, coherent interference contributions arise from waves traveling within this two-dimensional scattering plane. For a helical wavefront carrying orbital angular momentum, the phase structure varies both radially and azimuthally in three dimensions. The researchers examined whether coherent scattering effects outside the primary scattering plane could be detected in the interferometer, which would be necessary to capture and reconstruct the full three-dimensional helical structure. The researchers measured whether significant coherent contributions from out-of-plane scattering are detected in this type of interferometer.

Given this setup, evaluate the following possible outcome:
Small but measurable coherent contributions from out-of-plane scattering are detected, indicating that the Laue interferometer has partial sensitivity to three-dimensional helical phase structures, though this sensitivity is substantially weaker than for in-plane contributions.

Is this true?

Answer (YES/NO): NO